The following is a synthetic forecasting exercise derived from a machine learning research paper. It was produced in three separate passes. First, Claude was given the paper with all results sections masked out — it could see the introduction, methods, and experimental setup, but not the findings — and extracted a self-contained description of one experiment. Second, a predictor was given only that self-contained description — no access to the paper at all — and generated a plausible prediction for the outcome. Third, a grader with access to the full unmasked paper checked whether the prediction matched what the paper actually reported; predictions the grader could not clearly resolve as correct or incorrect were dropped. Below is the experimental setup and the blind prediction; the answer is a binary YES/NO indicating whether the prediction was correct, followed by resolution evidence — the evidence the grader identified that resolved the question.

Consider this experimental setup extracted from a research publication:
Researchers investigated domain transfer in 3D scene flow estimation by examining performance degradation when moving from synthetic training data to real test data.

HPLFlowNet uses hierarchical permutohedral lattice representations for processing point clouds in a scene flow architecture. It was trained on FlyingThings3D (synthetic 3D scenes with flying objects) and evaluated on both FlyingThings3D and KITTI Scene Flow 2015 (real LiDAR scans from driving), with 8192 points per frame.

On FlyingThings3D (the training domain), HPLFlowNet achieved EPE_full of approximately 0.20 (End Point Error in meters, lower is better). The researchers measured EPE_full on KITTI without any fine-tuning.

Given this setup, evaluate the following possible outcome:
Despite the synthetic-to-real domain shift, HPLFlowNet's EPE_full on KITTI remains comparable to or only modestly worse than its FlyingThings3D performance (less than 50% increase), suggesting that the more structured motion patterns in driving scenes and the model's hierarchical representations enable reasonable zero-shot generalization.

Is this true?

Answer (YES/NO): NO